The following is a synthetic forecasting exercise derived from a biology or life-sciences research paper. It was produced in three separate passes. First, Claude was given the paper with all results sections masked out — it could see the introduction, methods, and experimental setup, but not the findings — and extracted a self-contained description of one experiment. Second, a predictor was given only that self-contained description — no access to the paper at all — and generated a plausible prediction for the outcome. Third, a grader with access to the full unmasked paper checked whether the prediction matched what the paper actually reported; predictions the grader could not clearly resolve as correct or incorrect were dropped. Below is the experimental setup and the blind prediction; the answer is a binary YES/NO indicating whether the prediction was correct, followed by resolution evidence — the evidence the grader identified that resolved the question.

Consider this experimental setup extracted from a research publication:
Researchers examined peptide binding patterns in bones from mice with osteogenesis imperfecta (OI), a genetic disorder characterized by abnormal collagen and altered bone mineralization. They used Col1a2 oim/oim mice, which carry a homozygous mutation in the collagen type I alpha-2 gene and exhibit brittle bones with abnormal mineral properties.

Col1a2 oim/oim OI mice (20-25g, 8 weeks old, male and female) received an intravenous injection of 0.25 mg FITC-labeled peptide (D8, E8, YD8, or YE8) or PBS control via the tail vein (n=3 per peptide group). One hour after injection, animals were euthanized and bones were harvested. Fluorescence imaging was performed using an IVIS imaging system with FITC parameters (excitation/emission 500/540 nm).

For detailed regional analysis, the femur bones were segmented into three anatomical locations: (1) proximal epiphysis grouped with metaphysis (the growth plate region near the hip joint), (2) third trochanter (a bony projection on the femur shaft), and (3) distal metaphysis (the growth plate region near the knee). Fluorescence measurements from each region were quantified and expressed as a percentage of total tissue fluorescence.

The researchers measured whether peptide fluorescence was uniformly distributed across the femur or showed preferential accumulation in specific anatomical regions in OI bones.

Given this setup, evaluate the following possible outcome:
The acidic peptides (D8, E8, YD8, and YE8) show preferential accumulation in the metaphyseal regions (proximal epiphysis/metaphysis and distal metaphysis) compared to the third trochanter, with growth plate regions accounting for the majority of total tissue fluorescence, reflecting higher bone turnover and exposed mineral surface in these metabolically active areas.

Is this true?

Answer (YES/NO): NO